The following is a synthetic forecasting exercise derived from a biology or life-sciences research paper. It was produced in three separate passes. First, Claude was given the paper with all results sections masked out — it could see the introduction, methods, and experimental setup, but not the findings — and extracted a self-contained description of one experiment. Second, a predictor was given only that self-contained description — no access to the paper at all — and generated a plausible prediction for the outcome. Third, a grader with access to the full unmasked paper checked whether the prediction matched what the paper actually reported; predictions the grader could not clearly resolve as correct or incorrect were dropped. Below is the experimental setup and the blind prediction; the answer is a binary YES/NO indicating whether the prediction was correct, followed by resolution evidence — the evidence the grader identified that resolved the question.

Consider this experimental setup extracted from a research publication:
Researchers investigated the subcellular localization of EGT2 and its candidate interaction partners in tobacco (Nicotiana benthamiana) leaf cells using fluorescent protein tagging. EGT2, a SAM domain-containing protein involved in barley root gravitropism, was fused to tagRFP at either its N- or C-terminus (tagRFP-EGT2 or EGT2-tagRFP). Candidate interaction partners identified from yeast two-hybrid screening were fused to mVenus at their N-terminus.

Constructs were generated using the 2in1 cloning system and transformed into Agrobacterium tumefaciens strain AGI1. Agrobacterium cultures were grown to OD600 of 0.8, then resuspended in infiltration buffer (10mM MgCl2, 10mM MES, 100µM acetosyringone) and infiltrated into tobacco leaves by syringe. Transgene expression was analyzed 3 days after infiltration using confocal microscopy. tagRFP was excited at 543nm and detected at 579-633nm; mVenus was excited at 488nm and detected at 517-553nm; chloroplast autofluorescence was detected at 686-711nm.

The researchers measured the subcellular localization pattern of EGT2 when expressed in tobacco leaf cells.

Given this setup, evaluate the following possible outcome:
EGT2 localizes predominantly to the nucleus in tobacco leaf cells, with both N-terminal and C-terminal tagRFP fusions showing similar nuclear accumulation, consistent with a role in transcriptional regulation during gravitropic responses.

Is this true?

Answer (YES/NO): NO